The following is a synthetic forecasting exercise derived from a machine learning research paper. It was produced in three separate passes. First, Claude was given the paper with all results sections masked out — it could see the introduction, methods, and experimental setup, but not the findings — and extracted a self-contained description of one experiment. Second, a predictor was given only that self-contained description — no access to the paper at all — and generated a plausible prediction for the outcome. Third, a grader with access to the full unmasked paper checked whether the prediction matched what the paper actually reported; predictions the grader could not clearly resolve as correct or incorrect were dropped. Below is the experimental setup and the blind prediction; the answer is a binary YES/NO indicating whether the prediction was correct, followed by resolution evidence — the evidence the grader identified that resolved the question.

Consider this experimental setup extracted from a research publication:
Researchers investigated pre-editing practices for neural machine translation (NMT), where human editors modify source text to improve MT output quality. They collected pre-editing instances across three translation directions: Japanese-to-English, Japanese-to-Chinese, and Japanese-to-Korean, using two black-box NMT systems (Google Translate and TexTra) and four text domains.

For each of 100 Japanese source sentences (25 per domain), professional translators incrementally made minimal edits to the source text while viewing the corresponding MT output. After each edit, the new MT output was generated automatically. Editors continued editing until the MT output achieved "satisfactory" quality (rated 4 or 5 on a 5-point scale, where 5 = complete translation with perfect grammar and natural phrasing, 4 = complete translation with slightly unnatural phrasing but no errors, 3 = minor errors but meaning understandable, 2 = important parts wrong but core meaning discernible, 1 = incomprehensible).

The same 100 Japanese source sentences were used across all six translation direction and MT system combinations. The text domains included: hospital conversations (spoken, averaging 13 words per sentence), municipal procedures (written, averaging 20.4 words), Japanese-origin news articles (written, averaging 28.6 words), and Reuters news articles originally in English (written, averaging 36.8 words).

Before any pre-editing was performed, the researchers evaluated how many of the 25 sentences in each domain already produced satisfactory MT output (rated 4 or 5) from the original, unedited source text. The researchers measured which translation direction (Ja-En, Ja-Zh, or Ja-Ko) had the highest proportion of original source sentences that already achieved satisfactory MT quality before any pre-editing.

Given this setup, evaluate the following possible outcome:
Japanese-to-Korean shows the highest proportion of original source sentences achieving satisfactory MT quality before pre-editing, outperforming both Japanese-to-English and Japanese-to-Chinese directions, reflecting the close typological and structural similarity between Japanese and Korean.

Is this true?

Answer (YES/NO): NO